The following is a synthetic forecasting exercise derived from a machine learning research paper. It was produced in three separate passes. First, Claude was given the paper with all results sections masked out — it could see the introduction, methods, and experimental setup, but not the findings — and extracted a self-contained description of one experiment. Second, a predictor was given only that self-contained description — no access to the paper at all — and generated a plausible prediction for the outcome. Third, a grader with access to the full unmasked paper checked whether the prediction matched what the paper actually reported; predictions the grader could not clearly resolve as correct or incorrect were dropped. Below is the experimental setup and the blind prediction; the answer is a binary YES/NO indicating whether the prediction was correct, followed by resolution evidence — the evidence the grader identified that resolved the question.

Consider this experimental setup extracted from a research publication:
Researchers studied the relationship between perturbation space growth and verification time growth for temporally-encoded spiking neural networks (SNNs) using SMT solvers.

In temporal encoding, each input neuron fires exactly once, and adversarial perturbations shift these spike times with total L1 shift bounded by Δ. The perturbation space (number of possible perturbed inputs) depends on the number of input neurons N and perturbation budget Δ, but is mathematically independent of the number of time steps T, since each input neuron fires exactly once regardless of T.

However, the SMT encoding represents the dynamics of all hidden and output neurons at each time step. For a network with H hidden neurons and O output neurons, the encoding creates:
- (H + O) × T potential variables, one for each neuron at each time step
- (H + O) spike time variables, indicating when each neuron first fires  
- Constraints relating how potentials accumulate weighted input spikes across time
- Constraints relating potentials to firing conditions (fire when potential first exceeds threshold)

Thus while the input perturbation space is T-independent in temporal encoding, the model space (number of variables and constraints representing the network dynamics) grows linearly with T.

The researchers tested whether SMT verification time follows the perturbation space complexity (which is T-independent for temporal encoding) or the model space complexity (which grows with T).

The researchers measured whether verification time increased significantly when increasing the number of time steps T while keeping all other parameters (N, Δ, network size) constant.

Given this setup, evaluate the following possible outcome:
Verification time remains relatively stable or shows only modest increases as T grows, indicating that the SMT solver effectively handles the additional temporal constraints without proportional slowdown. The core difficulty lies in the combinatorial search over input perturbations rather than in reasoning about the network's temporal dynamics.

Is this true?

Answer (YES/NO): NO